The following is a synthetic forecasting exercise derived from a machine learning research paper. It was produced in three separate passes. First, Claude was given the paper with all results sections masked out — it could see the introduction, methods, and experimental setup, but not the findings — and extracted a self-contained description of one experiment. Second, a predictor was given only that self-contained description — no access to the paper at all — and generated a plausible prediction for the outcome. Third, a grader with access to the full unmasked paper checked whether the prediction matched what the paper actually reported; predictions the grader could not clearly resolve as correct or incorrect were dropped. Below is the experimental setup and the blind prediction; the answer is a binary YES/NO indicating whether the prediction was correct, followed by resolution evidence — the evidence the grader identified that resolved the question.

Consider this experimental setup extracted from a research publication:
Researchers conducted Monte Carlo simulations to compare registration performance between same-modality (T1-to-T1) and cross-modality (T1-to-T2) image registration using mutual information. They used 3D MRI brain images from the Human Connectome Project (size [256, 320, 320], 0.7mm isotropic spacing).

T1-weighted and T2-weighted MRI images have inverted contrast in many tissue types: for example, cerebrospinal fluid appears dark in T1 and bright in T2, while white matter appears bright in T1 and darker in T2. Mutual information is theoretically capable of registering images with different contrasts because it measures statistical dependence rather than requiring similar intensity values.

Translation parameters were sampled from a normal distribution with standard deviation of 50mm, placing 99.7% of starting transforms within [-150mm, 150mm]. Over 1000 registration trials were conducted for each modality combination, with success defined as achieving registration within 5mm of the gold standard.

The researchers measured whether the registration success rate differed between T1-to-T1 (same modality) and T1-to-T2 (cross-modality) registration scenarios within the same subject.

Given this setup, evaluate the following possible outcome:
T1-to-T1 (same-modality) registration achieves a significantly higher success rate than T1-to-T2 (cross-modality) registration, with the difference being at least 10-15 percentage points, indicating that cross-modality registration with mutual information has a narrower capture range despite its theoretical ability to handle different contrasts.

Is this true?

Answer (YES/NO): NO